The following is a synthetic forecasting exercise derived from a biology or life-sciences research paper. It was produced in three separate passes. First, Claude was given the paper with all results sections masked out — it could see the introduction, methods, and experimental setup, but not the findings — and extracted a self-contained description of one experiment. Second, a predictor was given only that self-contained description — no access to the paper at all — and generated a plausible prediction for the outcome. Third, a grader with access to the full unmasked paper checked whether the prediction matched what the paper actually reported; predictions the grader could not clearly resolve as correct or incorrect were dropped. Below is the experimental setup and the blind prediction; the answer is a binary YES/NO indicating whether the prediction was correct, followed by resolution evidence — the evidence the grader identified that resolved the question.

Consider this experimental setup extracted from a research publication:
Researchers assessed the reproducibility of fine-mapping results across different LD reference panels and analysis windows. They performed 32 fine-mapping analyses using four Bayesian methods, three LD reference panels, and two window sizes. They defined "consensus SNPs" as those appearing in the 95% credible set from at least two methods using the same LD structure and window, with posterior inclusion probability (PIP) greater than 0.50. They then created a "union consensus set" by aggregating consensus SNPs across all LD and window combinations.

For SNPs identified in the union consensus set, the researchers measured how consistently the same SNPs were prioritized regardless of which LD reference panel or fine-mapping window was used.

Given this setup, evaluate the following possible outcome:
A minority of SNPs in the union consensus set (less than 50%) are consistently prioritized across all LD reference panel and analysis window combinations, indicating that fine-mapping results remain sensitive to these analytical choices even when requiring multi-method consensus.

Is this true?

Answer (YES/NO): YES